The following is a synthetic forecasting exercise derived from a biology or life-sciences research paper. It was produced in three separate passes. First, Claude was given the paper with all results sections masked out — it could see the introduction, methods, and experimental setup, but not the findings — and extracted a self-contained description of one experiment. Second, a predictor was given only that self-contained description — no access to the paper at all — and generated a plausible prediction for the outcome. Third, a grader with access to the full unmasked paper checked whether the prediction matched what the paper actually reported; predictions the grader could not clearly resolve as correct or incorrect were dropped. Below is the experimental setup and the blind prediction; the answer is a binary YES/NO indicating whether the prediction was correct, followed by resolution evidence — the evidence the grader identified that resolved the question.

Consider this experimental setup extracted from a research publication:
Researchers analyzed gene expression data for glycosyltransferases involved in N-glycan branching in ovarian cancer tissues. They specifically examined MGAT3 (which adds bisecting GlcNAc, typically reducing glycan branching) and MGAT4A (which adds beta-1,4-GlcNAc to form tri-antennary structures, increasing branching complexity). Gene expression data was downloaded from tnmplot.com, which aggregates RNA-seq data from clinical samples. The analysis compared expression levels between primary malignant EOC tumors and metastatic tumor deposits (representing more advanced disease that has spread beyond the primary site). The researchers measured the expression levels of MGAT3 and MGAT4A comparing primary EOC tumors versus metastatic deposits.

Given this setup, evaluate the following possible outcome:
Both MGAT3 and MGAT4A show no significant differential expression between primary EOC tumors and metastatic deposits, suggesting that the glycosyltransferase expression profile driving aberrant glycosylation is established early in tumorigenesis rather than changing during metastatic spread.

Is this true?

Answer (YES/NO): NO